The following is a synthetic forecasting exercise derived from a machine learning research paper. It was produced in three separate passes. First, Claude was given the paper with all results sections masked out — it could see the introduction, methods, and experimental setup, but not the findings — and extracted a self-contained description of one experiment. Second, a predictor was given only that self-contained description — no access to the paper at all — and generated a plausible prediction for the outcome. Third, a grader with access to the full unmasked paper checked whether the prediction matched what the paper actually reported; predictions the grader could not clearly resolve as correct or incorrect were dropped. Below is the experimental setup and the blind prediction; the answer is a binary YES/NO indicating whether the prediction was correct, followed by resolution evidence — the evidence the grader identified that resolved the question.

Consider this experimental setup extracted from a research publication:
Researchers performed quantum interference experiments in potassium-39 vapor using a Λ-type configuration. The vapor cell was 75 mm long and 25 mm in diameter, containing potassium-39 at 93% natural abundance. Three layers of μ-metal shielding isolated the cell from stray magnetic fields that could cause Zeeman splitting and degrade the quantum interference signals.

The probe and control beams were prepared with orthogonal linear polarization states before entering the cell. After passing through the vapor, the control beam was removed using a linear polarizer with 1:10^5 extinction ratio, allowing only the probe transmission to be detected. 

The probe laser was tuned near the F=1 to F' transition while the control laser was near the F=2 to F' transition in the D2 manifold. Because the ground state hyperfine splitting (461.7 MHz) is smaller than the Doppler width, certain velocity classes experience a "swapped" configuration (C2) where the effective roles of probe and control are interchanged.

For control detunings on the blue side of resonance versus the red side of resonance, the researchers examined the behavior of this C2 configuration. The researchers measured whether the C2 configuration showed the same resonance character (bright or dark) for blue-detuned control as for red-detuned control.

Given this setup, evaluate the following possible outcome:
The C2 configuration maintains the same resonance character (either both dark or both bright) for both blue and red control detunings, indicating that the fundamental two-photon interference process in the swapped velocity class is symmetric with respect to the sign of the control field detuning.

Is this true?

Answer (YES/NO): NO